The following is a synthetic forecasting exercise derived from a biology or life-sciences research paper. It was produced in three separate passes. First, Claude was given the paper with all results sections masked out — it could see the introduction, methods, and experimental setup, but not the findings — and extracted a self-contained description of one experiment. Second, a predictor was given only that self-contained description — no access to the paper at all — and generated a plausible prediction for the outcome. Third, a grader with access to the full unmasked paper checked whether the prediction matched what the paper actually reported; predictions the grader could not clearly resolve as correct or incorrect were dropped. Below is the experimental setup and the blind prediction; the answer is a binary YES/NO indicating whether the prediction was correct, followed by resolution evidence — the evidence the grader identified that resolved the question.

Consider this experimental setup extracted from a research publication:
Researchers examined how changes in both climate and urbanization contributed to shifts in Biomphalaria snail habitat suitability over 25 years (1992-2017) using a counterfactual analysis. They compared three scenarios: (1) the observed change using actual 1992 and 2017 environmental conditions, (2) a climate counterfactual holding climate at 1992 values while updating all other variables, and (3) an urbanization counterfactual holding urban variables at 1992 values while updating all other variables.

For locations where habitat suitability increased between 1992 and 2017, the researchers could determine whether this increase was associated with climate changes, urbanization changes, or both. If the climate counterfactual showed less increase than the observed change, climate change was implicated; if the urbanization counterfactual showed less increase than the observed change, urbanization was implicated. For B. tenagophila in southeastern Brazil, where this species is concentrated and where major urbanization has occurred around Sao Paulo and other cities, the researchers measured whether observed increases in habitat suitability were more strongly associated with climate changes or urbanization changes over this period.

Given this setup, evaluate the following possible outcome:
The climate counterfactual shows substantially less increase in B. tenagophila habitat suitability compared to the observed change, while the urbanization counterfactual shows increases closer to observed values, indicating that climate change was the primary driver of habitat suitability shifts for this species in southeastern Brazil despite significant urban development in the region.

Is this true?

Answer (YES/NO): NO